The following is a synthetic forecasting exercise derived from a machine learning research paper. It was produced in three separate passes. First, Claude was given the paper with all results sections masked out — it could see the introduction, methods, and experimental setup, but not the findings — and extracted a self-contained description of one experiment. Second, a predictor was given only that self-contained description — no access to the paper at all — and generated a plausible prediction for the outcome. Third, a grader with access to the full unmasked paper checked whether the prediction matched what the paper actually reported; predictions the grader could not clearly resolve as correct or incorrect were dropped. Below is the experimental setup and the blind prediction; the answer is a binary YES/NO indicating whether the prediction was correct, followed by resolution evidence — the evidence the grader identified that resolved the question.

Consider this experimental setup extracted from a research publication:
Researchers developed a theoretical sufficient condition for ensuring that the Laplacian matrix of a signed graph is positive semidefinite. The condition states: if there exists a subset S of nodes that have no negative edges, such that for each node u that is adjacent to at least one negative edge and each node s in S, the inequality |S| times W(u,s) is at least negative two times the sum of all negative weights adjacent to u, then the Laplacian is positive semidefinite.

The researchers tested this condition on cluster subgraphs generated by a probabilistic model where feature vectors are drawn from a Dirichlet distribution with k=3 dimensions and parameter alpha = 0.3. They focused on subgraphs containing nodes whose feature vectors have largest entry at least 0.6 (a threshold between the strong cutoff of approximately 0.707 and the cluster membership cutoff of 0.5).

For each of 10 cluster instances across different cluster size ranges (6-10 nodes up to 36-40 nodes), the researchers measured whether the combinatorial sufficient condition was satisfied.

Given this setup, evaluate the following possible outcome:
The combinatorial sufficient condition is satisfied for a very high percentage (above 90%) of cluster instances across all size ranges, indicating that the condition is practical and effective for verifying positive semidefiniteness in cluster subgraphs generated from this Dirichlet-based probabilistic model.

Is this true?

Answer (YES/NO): NO